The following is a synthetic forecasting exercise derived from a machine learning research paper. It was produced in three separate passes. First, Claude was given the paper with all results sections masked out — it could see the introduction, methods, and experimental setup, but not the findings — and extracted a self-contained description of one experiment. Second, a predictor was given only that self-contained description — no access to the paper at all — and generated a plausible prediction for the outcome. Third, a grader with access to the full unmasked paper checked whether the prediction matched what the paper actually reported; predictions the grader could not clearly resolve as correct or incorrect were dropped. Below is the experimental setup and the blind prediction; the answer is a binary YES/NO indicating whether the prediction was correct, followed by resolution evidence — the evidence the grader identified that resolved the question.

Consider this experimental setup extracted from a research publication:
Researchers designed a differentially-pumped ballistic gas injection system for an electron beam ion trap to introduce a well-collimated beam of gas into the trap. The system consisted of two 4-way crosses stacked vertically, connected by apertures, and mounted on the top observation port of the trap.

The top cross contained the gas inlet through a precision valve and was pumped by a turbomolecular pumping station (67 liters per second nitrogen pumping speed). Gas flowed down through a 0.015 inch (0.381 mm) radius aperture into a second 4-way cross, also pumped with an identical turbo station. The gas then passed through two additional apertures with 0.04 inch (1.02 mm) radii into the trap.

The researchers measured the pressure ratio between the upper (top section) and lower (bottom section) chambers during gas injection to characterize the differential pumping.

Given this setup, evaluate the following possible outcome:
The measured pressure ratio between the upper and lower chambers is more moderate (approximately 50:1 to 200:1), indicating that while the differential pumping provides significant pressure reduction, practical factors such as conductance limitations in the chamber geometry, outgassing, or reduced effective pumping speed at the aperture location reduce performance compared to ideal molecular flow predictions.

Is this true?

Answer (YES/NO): YES